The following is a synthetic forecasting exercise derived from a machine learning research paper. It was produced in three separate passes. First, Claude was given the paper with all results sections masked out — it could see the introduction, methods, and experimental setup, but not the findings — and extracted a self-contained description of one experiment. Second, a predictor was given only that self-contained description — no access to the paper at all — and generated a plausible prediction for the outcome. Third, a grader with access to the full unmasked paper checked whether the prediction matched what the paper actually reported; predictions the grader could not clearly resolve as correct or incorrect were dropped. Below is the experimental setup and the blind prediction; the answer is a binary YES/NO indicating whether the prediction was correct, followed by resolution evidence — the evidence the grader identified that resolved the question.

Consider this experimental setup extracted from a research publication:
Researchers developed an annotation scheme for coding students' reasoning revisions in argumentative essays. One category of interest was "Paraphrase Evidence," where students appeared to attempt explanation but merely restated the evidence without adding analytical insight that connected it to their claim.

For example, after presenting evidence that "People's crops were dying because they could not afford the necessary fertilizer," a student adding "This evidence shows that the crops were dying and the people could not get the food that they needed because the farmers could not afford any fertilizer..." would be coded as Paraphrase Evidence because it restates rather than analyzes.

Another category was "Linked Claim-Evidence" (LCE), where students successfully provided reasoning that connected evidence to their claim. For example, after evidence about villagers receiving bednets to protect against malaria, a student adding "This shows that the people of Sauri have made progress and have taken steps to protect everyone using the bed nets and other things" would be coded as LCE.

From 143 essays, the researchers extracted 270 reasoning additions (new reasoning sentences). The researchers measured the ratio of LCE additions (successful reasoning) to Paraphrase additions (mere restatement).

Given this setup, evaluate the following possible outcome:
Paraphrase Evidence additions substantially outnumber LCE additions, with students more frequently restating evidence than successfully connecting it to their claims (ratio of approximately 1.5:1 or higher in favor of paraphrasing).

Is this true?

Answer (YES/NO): NO